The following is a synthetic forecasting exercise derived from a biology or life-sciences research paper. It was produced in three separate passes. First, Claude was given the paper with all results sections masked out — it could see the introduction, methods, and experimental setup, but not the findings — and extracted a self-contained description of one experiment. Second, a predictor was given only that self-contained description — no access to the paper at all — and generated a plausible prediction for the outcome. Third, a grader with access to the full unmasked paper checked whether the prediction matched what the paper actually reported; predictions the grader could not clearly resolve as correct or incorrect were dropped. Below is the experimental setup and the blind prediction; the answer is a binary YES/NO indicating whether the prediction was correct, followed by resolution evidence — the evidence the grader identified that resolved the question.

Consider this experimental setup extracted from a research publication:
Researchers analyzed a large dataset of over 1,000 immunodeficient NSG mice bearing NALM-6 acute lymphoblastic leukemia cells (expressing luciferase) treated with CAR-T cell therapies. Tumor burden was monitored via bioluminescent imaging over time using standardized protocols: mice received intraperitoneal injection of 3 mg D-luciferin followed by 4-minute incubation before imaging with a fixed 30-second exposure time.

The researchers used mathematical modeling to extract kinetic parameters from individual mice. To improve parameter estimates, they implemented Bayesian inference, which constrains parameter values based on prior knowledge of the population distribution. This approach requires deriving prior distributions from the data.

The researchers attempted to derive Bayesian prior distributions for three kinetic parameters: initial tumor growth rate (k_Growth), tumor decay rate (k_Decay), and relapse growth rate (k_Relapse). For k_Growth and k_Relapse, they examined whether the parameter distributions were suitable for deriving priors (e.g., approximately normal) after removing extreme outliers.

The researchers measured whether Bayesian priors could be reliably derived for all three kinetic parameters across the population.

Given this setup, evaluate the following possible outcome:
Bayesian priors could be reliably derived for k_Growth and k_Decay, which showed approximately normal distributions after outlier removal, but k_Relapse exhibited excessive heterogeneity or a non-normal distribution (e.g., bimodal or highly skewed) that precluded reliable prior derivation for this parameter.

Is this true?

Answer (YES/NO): NO